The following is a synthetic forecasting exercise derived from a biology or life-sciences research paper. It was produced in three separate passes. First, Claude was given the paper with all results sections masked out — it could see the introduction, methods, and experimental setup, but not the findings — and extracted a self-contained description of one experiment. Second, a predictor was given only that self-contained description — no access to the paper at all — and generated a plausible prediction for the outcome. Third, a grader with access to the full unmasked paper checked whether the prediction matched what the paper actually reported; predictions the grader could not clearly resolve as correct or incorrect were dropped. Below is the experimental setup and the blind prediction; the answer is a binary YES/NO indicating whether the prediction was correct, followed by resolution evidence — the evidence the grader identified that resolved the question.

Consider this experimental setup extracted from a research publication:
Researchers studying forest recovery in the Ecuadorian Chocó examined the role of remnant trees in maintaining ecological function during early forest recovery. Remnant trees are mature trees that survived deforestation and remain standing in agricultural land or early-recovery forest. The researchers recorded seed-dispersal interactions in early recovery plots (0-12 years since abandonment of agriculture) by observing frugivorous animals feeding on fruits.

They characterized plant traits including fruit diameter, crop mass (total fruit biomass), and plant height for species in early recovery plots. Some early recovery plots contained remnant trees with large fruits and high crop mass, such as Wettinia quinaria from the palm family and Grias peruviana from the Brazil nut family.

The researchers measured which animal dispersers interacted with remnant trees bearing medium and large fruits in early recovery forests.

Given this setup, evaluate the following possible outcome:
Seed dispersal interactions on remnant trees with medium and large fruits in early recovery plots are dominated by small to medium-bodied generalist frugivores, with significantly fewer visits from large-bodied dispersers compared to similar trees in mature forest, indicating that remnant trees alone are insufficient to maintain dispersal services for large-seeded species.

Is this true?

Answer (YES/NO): NO